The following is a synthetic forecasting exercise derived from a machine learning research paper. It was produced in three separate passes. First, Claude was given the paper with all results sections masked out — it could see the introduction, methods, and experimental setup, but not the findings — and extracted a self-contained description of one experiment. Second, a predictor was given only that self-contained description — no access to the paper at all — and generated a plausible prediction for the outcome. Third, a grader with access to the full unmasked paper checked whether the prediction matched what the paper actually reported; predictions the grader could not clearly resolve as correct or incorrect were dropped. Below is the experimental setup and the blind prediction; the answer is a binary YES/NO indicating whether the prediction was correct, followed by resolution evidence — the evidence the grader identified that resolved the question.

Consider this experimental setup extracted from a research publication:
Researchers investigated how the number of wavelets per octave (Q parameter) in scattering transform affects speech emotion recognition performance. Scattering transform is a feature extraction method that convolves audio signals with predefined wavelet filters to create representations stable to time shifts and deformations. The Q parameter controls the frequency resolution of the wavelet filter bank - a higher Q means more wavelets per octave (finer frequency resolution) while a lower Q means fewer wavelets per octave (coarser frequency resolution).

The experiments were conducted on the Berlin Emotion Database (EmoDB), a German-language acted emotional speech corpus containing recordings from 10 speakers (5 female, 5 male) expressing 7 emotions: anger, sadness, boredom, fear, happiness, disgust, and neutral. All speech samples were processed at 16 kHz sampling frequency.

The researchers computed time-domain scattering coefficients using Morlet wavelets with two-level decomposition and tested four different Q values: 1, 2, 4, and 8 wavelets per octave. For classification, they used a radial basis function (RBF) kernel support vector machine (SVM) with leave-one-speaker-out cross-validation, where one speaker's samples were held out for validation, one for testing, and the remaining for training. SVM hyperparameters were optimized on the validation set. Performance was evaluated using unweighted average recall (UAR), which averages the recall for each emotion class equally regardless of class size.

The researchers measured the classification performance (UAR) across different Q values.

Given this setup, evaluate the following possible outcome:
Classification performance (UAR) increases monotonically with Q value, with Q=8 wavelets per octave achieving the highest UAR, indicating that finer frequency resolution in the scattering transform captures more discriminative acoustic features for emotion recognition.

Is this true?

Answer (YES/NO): NO